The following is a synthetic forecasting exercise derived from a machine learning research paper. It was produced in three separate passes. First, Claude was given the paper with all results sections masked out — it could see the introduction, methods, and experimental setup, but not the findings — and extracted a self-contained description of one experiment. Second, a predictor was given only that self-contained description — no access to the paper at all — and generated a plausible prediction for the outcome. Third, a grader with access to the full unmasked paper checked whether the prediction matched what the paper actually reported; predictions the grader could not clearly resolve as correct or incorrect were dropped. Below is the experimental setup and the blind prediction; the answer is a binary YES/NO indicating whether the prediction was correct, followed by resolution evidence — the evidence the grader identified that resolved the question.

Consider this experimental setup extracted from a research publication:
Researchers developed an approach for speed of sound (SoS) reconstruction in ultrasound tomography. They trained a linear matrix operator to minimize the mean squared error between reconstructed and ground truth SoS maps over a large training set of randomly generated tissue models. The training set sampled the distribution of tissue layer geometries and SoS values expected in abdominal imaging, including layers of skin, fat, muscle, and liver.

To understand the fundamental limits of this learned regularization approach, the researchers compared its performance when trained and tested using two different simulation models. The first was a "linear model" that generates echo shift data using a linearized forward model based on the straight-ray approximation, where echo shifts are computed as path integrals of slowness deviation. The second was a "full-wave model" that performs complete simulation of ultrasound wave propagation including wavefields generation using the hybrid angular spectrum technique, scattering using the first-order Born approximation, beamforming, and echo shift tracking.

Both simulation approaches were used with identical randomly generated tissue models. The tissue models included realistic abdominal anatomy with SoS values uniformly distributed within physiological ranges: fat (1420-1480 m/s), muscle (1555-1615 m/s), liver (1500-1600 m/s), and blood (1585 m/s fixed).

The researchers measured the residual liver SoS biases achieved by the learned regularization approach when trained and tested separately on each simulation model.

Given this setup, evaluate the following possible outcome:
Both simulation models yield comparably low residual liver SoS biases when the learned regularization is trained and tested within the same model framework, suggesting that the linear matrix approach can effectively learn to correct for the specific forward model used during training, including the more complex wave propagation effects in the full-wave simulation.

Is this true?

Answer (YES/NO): NO